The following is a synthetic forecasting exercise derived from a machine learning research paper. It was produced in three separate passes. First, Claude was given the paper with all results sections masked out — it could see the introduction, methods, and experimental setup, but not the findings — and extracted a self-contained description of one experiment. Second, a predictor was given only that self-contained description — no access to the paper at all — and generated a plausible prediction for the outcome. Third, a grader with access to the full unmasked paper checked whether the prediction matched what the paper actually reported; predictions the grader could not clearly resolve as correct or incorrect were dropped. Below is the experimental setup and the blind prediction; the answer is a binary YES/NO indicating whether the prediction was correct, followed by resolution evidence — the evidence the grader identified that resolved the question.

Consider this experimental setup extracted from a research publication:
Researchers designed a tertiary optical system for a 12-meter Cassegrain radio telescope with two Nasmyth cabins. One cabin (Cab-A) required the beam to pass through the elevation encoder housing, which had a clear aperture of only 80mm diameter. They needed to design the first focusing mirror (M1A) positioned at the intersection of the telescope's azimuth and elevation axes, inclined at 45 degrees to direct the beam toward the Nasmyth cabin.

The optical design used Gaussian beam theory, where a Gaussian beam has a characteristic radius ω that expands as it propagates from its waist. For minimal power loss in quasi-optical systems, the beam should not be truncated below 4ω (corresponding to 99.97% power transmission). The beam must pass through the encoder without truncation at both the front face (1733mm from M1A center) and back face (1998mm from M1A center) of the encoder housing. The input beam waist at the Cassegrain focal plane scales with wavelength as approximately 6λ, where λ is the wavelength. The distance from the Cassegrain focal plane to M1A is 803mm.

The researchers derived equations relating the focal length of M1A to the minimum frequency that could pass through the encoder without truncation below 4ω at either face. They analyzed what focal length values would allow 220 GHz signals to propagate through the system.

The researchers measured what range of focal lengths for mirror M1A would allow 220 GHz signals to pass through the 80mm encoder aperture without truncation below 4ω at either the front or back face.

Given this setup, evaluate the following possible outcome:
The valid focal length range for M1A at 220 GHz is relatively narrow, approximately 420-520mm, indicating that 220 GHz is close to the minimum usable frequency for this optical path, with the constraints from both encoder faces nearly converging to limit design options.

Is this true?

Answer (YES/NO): NO